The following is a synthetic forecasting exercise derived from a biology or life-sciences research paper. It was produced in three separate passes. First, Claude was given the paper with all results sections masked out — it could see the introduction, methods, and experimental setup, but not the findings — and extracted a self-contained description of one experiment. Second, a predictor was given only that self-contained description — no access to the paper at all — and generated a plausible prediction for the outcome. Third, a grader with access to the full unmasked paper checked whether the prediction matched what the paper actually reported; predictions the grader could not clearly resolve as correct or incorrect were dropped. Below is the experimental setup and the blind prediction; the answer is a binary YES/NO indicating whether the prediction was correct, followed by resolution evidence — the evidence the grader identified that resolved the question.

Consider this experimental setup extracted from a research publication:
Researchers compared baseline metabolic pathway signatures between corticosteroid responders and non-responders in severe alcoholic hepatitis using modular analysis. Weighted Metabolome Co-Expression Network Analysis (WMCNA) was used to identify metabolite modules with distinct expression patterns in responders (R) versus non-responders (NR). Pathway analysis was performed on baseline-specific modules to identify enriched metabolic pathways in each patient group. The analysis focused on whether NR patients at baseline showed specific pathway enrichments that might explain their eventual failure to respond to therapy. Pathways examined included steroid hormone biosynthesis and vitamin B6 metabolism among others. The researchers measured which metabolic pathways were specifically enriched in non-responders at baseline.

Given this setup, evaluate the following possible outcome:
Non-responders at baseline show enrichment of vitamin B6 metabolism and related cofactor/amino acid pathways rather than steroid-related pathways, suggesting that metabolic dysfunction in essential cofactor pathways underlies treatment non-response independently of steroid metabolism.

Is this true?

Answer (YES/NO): NO